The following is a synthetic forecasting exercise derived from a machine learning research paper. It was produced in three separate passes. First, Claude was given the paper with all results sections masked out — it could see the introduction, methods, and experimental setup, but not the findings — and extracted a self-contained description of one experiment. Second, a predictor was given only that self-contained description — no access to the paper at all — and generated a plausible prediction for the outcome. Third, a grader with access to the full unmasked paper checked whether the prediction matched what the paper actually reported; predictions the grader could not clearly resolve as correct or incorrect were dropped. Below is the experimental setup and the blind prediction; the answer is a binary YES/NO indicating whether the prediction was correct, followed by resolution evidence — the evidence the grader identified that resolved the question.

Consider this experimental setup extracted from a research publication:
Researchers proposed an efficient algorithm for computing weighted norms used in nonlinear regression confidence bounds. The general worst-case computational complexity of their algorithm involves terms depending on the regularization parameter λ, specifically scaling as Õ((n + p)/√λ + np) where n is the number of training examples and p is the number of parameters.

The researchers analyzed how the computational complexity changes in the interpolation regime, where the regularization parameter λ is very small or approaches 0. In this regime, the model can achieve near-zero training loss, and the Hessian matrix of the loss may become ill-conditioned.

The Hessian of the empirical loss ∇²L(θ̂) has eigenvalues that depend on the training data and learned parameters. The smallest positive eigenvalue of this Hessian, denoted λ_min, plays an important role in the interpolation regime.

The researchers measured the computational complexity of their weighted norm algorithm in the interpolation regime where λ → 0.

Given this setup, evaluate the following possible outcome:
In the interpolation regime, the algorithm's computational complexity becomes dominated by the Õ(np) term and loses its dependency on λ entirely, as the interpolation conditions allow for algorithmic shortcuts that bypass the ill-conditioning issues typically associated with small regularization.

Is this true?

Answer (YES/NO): NO